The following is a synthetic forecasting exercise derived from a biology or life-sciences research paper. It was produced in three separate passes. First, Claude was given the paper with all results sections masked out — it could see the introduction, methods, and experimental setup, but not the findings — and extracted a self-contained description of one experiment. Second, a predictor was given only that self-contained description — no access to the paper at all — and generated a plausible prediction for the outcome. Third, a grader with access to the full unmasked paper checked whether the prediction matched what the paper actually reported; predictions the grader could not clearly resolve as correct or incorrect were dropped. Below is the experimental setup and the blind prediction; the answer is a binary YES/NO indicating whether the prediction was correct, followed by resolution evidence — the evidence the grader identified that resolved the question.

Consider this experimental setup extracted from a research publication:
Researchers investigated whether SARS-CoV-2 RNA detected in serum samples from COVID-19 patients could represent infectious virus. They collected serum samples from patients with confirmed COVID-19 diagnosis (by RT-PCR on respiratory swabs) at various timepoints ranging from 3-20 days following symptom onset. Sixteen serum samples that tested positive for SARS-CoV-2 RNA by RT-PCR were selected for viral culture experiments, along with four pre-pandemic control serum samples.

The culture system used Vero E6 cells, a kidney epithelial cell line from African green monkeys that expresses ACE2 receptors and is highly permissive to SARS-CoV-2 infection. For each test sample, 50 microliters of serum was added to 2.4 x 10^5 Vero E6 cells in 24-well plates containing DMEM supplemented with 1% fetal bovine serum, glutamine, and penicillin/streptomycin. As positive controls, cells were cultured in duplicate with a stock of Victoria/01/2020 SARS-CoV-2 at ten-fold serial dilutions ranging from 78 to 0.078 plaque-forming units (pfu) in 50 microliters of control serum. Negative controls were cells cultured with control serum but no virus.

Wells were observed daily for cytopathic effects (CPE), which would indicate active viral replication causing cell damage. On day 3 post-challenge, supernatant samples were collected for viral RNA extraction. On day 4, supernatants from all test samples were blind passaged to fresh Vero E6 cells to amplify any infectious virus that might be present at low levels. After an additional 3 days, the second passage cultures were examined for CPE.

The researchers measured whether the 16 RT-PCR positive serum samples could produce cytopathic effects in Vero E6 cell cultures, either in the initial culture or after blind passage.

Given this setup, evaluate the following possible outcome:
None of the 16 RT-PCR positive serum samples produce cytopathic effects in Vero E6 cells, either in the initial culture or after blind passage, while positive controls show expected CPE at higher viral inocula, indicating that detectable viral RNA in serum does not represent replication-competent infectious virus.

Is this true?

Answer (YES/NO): YES